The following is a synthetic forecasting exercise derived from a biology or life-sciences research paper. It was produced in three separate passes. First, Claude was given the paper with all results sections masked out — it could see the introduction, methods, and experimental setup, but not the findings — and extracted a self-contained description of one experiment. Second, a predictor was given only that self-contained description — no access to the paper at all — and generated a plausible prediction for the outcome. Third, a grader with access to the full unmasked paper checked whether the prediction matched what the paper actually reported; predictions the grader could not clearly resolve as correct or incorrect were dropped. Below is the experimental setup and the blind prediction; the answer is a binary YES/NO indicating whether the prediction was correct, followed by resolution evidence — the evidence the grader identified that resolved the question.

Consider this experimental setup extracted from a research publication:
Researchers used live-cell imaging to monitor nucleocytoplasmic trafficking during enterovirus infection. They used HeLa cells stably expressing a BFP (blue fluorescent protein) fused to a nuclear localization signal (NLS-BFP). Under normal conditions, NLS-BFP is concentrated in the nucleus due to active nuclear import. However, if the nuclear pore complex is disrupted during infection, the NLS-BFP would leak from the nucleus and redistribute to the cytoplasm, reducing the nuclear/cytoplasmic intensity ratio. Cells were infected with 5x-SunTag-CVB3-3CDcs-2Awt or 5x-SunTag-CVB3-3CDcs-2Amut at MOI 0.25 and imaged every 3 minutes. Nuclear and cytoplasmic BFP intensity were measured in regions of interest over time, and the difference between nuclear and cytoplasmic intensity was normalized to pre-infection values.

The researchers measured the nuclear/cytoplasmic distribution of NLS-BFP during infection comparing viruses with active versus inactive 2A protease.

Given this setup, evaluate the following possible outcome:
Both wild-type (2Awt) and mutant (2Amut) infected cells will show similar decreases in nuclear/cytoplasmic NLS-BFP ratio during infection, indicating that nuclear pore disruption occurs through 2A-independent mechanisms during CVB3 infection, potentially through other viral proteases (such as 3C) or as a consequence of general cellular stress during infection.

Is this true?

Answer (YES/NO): NO